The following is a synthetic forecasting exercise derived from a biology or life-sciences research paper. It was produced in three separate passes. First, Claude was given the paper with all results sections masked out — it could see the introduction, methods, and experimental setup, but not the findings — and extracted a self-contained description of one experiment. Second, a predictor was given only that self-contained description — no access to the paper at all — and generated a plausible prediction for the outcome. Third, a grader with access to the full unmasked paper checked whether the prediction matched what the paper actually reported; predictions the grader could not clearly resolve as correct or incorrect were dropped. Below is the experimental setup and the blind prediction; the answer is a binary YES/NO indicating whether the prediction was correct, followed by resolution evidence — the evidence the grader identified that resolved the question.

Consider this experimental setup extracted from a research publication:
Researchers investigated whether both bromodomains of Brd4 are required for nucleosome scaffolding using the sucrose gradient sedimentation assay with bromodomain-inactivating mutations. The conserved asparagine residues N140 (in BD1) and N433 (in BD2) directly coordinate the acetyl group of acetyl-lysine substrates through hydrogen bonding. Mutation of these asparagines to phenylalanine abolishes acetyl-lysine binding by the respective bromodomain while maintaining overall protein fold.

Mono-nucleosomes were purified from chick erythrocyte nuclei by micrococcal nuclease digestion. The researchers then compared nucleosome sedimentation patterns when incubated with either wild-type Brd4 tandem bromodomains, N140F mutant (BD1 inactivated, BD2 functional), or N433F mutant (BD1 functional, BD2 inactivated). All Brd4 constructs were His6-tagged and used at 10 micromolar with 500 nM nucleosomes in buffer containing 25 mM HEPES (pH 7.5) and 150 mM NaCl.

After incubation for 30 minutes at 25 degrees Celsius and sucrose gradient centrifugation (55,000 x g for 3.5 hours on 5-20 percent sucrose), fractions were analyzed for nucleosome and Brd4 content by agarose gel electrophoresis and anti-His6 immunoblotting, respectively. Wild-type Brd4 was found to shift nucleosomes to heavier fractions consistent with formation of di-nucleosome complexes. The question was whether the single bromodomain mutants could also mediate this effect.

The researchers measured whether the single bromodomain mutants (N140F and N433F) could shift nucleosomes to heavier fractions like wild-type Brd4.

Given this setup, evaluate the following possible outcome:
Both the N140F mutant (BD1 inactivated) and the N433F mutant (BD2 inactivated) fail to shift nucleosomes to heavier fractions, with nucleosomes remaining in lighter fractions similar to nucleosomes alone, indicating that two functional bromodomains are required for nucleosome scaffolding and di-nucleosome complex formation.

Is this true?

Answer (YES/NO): YES